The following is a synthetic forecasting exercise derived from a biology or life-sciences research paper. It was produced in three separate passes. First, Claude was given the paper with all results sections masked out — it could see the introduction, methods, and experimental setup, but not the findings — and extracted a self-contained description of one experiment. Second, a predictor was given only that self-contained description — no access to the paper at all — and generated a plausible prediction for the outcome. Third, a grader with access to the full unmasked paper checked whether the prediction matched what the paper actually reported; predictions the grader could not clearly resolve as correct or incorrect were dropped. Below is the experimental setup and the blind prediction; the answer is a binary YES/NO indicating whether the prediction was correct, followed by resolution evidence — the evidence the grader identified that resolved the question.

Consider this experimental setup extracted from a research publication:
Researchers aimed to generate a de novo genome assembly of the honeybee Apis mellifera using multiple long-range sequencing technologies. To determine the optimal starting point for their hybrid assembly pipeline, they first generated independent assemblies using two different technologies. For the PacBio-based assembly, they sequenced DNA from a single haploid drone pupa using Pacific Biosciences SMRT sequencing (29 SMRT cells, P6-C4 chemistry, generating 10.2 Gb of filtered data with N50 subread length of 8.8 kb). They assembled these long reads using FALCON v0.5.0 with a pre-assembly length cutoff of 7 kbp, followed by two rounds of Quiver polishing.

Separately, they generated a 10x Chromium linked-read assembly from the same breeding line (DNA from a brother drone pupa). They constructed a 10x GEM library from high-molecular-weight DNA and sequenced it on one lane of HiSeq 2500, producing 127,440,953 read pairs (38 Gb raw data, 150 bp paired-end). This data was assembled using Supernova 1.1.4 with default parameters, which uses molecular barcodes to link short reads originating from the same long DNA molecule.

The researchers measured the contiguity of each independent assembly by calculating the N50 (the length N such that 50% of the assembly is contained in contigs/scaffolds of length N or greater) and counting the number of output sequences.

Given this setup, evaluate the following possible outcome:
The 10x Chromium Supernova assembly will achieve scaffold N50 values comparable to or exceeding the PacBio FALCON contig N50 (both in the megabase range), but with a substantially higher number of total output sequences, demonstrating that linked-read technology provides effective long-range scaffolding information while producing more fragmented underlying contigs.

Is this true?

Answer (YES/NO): NO